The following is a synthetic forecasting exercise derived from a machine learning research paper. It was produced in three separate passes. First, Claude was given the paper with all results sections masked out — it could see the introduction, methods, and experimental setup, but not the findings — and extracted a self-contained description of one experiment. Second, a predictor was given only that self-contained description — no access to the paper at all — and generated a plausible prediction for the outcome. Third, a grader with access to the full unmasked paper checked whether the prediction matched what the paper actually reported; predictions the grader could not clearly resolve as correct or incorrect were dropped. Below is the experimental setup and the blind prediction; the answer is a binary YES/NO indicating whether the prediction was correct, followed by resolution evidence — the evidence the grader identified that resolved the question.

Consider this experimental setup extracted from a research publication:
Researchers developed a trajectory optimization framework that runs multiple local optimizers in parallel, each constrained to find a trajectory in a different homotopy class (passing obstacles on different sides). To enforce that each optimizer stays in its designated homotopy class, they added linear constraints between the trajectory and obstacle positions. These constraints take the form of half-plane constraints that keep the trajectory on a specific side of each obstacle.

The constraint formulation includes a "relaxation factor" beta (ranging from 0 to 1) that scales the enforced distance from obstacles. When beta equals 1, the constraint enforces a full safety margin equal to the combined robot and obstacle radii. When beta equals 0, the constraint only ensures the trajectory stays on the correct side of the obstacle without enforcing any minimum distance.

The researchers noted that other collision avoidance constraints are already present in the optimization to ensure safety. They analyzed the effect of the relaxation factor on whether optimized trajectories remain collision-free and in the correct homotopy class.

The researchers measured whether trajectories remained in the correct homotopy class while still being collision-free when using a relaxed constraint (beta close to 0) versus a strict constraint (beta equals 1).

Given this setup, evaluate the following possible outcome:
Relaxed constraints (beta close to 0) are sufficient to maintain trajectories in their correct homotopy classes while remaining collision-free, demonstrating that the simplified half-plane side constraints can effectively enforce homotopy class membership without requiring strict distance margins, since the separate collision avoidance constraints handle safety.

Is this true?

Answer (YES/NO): YES